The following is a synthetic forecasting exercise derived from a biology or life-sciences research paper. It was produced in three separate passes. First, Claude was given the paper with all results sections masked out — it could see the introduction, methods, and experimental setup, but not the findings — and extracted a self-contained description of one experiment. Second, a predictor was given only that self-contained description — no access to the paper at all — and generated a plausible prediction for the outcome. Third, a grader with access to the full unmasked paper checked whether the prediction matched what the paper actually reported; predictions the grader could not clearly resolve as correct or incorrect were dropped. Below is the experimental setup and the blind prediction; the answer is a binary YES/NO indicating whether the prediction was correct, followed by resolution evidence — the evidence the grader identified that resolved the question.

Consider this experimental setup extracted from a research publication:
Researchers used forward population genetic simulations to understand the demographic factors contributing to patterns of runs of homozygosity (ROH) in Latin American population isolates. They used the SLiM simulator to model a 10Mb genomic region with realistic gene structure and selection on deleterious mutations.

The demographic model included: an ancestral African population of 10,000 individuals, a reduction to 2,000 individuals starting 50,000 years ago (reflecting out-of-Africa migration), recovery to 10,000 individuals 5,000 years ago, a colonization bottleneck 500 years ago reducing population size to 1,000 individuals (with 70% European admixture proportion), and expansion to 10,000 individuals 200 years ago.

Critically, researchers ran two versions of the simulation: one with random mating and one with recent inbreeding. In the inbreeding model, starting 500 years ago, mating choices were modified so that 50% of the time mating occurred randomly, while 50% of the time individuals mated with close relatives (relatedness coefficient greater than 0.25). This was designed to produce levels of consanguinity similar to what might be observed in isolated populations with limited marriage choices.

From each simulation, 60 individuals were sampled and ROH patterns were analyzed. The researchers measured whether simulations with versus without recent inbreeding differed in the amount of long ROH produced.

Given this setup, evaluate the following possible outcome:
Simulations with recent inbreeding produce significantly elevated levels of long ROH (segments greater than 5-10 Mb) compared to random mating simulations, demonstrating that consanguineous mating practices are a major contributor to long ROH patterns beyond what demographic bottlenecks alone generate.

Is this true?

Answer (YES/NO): YES